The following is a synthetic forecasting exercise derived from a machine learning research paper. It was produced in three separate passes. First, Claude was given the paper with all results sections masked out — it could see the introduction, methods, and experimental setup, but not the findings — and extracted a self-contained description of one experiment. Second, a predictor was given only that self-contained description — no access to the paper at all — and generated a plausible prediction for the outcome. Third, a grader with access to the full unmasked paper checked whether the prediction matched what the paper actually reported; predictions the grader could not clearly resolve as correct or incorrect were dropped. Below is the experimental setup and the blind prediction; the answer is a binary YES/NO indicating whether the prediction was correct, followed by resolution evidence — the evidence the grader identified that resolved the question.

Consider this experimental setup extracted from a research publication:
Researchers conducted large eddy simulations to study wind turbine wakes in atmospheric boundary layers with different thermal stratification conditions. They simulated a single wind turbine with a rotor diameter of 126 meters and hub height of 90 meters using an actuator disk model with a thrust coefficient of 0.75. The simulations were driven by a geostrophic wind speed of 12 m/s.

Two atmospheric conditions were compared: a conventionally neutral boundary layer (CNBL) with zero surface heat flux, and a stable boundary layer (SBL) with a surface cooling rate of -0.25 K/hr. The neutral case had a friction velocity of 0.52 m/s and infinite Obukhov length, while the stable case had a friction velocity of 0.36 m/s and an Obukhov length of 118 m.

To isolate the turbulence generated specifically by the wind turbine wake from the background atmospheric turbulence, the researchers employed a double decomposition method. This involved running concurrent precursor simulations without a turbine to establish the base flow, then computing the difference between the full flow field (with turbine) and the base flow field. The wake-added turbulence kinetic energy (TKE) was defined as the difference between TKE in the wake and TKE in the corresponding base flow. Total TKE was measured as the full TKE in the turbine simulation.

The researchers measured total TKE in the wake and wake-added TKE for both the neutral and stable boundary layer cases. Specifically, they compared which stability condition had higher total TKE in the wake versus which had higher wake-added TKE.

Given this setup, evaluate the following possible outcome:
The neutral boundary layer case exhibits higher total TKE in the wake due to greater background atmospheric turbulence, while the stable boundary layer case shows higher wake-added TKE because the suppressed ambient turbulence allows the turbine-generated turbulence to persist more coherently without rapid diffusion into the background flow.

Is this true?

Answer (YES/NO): YES